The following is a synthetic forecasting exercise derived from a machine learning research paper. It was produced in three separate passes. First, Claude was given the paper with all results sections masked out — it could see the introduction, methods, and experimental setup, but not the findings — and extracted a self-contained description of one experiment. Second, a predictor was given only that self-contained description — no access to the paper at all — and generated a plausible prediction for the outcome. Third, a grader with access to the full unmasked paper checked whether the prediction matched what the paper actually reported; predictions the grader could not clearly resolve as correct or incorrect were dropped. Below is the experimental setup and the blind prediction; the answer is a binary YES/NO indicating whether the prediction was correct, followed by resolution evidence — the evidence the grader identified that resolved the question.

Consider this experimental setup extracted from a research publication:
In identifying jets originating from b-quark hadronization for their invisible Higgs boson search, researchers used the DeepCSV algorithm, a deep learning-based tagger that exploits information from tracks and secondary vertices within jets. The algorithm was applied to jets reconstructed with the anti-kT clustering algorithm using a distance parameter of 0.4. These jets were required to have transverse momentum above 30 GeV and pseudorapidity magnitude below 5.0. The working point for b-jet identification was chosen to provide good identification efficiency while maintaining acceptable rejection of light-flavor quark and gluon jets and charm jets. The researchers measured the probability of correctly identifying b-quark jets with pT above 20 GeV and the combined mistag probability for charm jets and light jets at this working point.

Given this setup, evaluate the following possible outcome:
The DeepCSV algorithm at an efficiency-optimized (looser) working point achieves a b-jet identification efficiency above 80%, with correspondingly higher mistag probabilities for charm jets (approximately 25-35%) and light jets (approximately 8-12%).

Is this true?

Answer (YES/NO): NO